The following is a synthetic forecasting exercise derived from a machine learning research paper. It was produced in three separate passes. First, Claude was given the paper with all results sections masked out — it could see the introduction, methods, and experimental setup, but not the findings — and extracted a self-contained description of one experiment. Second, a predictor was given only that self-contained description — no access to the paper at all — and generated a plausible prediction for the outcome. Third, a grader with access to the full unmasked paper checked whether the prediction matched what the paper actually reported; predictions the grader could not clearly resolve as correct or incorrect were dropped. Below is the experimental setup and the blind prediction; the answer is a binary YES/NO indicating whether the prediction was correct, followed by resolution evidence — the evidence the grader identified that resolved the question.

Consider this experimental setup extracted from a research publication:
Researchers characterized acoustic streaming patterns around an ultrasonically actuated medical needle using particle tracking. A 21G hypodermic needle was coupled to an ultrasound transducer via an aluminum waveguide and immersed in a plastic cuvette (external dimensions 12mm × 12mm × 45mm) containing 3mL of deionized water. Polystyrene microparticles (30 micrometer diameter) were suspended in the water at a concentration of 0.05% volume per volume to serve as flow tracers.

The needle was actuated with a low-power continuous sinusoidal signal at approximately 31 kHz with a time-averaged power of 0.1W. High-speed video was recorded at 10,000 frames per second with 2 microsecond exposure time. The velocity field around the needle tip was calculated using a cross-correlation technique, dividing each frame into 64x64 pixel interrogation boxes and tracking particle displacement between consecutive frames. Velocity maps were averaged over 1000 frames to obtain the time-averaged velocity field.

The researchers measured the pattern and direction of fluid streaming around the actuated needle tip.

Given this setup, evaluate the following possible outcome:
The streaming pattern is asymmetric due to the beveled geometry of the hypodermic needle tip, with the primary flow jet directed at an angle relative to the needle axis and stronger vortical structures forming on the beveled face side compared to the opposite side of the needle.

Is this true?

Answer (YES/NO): NO